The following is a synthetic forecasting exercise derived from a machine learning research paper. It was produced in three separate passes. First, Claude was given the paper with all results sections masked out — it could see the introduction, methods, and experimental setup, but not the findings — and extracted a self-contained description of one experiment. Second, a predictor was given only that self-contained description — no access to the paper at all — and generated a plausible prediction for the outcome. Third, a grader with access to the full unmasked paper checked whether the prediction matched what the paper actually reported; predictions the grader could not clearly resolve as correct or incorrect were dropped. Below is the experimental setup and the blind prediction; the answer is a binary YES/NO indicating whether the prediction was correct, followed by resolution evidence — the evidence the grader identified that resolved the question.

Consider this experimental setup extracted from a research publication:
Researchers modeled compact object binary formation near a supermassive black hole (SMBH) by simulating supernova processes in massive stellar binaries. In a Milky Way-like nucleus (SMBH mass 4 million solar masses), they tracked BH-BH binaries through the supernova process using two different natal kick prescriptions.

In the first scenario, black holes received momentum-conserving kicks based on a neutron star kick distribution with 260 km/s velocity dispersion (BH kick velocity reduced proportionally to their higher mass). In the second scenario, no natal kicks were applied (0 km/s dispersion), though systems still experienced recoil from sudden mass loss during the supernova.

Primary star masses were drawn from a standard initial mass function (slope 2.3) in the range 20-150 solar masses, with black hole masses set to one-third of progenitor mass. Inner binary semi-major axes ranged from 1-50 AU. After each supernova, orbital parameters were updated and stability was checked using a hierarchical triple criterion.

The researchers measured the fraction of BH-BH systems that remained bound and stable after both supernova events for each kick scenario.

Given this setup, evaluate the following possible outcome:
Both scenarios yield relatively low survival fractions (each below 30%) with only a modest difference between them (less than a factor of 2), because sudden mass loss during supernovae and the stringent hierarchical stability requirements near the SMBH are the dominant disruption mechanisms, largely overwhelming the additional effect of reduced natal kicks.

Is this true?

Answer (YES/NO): YES